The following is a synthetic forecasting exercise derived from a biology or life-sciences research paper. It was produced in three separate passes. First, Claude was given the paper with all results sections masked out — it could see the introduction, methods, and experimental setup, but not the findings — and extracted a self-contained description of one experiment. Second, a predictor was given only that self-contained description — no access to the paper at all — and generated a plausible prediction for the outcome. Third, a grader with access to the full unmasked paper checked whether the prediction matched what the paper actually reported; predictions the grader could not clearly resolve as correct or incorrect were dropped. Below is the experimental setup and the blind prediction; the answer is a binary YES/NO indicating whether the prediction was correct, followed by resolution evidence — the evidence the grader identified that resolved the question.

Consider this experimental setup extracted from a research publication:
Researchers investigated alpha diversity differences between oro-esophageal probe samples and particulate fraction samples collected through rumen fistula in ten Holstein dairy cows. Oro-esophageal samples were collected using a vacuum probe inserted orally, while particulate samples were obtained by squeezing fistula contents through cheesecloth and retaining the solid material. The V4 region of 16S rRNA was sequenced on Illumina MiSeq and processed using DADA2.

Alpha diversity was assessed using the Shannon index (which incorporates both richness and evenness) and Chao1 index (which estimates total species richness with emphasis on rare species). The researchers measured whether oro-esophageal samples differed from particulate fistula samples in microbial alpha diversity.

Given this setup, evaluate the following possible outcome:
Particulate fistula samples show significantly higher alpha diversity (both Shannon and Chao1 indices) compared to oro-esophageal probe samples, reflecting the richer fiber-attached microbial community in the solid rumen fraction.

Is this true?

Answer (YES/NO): NO